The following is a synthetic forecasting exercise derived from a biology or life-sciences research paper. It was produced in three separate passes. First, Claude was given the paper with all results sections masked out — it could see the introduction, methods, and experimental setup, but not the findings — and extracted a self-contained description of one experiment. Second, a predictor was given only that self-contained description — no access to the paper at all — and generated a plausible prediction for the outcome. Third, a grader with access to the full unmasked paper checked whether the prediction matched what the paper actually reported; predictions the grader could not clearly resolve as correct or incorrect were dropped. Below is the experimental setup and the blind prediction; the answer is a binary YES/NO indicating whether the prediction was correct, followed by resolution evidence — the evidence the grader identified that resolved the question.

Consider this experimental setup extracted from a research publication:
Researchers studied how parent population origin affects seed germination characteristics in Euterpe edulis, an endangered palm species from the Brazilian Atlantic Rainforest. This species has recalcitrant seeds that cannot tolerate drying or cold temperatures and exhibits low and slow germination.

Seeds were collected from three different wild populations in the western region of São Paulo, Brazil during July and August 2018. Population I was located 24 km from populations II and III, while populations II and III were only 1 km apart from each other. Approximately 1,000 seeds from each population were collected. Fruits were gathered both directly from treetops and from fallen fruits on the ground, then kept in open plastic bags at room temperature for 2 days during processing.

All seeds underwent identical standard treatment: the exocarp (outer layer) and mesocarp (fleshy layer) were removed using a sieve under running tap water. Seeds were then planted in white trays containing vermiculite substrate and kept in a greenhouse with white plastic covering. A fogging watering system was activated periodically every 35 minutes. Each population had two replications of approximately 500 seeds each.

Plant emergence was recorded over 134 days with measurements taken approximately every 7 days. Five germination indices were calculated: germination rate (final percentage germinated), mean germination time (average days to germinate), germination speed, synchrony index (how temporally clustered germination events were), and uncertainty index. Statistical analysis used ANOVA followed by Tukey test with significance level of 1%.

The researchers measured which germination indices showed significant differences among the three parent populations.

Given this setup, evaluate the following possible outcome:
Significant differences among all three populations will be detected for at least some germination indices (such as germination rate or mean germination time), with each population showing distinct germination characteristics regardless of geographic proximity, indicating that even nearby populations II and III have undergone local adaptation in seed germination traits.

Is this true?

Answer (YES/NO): NO